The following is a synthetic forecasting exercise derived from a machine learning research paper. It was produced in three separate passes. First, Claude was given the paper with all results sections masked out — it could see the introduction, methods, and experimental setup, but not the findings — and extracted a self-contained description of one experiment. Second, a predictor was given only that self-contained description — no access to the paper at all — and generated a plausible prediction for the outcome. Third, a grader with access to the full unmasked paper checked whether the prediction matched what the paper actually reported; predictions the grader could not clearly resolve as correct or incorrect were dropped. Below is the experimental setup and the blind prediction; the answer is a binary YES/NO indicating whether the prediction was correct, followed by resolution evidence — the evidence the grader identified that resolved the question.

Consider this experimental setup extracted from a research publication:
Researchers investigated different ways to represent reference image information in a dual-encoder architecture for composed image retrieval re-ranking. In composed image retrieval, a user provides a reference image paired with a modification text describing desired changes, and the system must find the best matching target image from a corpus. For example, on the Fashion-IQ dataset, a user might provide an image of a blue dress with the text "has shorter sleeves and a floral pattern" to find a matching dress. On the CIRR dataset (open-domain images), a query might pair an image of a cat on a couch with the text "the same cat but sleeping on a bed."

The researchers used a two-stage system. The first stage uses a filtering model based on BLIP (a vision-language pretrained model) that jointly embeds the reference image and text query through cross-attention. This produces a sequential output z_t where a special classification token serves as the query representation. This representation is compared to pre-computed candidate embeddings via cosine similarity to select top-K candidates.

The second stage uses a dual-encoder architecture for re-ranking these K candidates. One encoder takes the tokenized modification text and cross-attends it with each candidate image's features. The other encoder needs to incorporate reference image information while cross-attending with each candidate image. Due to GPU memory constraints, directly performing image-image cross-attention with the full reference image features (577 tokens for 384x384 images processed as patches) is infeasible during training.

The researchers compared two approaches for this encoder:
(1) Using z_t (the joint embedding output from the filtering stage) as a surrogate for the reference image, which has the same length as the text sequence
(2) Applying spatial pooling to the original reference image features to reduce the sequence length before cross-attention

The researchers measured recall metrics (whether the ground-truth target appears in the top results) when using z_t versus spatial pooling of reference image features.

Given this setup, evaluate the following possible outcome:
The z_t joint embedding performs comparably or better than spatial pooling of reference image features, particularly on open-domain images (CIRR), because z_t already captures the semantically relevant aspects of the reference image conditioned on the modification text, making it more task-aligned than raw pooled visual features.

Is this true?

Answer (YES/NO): NO